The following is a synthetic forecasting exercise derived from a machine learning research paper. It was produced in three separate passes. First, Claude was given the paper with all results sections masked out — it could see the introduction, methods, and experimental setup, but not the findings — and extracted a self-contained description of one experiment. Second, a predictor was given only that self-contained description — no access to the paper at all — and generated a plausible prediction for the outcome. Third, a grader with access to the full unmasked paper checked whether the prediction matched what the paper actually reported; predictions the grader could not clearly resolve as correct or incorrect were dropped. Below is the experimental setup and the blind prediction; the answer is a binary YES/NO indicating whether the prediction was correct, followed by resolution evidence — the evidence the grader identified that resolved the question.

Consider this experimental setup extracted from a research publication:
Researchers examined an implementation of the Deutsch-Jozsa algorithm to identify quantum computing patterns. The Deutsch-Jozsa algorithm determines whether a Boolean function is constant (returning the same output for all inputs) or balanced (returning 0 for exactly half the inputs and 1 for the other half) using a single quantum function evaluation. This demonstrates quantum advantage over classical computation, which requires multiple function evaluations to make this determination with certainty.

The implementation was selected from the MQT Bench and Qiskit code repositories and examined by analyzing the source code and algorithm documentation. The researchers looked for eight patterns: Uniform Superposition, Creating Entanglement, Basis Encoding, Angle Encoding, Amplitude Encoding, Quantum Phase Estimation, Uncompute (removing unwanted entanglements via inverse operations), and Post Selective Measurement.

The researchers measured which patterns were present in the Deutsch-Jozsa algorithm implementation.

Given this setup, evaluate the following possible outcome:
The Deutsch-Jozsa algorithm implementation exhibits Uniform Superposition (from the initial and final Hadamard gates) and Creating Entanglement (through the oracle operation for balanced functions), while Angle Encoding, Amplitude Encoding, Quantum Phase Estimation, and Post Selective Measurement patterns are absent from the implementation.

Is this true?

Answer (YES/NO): NO